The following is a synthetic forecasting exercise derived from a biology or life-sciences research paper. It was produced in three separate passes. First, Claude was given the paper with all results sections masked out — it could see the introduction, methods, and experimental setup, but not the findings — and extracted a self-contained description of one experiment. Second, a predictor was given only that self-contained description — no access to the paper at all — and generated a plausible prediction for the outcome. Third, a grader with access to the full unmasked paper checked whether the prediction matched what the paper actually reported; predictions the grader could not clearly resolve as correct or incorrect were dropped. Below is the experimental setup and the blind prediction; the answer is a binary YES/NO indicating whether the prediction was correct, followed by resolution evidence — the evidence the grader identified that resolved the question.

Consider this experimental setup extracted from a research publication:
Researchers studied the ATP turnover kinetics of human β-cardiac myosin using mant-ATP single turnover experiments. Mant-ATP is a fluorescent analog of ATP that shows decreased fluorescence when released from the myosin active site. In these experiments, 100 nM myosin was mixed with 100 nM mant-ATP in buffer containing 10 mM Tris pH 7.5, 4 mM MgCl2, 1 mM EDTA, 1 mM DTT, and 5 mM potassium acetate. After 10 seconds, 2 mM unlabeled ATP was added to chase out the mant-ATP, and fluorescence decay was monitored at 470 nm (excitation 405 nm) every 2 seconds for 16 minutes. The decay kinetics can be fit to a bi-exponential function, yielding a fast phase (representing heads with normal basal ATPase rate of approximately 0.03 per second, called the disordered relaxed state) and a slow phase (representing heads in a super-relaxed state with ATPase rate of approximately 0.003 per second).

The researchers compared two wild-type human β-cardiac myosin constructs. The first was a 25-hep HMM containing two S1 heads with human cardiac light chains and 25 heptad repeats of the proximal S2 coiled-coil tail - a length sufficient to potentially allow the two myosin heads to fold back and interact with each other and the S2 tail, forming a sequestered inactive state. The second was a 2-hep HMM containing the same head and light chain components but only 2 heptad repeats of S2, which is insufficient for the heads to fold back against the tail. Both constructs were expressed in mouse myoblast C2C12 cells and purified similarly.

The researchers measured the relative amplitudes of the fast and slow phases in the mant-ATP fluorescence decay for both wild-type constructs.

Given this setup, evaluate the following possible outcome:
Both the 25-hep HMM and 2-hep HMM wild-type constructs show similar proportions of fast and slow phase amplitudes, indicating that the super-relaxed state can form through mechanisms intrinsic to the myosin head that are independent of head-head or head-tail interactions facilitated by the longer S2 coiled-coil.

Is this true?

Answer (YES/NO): NO